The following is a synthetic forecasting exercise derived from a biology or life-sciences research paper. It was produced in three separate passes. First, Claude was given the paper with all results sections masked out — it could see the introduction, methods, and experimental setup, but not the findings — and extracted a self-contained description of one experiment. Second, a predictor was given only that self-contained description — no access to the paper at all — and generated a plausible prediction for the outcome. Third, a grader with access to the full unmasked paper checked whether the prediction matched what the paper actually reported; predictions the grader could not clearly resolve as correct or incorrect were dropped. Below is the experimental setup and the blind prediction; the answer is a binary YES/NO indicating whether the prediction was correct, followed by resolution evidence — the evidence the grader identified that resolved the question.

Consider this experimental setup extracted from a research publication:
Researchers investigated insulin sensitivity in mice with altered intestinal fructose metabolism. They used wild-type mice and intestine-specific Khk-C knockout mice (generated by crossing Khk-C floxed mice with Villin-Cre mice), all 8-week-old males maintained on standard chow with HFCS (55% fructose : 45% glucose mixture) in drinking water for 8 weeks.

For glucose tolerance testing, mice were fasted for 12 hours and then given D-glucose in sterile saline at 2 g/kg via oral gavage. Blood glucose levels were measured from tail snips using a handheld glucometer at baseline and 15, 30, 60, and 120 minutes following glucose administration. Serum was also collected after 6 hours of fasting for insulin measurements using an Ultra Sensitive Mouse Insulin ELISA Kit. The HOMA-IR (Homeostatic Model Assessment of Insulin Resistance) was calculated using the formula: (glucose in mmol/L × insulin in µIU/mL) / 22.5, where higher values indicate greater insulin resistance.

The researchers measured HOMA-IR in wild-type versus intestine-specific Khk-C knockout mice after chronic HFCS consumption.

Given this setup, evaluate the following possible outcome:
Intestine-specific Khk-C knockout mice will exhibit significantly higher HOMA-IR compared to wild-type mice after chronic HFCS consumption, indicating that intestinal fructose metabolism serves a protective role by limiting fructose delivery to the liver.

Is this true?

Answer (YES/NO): NO